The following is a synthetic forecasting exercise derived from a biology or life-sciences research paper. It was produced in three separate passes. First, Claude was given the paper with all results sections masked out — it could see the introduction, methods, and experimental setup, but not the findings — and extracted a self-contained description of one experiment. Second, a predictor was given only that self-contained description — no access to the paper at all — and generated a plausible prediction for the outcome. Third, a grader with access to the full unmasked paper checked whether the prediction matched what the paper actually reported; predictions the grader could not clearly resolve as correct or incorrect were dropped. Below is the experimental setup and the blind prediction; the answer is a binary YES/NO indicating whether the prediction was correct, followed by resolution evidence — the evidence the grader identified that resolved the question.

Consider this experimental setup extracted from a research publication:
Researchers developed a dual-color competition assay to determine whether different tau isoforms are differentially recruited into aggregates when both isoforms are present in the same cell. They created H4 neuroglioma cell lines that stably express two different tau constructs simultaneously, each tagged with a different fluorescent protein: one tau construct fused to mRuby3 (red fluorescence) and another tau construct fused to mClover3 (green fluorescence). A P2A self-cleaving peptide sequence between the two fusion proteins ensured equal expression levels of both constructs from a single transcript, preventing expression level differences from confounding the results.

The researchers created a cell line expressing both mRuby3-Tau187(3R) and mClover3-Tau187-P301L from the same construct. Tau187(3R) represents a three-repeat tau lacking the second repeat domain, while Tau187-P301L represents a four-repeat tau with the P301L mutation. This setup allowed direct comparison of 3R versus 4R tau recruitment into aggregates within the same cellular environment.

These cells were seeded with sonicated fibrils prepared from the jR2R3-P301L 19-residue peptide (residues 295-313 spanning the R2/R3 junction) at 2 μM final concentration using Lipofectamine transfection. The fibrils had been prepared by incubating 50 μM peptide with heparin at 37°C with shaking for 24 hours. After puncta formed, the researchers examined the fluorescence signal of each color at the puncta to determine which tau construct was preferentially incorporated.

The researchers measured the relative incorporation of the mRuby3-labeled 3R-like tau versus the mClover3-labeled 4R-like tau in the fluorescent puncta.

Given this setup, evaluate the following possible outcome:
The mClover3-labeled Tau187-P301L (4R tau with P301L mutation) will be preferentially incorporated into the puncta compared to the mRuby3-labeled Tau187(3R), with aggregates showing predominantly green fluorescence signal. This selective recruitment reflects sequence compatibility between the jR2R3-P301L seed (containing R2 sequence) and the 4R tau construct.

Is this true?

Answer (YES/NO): YES